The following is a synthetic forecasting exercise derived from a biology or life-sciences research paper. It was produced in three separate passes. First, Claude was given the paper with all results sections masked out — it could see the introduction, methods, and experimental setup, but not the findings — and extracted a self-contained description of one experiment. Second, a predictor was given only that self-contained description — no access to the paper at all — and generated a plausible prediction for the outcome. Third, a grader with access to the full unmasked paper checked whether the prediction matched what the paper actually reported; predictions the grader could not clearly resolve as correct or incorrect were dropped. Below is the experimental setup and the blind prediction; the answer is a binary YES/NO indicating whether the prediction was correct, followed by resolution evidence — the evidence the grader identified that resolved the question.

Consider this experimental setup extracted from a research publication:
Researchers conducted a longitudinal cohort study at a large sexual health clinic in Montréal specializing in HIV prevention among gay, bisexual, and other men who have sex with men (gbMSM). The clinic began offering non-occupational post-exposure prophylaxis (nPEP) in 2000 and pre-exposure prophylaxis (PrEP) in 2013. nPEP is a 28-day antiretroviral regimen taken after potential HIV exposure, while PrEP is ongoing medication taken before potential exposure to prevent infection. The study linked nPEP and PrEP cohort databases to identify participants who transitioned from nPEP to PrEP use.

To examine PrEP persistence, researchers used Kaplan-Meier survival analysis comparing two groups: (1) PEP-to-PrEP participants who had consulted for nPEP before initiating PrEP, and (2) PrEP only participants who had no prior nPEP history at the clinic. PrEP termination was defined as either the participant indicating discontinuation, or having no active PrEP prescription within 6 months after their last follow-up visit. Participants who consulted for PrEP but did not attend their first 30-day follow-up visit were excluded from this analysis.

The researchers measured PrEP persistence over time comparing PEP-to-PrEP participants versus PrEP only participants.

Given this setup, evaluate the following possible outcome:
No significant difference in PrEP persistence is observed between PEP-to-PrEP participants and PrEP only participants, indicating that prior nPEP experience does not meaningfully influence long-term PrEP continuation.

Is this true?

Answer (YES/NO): YES